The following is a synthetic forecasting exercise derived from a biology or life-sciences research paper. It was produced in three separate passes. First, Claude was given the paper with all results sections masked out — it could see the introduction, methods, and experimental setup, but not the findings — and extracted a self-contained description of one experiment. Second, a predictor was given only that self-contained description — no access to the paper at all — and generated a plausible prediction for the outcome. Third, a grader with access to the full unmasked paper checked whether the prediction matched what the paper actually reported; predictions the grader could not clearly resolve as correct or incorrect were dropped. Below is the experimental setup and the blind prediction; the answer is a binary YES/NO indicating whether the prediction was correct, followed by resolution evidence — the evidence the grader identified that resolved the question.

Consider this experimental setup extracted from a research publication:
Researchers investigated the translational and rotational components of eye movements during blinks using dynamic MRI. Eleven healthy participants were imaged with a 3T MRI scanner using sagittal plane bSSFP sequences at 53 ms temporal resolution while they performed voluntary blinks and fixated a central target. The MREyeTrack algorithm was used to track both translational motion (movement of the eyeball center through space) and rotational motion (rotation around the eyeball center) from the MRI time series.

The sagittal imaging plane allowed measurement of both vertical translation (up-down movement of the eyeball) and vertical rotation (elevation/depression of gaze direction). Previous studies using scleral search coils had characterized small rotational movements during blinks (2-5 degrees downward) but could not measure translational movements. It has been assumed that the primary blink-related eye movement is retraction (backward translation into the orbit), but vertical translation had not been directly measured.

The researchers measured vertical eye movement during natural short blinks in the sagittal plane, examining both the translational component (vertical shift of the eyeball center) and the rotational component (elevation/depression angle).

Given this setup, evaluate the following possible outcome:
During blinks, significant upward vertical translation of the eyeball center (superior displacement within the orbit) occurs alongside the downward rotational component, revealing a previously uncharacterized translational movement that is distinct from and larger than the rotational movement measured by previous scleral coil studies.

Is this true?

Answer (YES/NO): NO